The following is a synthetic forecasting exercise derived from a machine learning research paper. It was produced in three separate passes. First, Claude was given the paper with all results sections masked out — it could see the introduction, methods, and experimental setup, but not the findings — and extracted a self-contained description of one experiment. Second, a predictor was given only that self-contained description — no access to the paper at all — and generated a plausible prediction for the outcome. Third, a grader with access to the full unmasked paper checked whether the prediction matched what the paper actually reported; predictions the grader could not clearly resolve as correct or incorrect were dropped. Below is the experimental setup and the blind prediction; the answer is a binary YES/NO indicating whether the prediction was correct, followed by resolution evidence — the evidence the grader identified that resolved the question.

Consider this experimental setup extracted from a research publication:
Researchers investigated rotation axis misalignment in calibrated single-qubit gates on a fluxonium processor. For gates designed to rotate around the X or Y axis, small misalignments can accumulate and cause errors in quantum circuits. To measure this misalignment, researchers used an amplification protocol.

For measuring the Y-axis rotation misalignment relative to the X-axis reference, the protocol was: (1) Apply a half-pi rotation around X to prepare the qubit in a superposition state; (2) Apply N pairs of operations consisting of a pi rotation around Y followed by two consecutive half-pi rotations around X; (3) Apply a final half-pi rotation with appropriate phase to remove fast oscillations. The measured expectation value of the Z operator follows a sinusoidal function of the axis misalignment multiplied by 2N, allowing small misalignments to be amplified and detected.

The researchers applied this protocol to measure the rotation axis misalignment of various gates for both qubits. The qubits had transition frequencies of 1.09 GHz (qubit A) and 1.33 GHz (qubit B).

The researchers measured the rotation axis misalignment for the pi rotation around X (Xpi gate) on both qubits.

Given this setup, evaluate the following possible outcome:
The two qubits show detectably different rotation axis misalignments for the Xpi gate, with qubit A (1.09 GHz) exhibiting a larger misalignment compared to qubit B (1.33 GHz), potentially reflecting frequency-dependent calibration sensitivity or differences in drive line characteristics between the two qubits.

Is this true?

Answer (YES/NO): NO